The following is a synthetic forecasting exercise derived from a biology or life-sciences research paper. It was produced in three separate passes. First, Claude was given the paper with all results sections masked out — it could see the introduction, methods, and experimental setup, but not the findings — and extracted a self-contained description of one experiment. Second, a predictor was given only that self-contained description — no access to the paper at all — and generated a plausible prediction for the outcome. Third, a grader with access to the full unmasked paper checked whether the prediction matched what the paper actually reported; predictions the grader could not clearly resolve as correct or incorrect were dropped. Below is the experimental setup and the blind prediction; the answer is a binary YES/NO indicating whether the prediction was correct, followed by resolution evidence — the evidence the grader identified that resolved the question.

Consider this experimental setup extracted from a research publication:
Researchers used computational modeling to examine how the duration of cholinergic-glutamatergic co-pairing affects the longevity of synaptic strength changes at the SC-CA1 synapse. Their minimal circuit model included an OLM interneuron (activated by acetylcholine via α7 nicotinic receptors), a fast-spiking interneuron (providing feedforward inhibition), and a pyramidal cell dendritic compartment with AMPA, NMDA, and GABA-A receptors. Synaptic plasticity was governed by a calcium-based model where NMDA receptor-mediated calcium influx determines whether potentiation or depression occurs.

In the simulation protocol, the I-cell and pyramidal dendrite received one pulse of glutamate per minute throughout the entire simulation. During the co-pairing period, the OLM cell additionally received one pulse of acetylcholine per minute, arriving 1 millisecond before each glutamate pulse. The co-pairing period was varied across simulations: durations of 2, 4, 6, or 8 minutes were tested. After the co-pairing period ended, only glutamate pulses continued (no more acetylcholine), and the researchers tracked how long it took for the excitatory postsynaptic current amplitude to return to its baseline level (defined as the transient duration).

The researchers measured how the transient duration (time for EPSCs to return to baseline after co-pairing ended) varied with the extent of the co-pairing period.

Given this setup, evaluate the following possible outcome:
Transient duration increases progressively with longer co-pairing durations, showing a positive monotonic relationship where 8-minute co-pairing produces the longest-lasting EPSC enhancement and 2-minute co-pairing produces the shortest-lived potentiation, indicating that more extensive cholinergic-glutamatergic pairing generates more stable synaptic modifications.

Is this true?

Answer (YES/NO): YES